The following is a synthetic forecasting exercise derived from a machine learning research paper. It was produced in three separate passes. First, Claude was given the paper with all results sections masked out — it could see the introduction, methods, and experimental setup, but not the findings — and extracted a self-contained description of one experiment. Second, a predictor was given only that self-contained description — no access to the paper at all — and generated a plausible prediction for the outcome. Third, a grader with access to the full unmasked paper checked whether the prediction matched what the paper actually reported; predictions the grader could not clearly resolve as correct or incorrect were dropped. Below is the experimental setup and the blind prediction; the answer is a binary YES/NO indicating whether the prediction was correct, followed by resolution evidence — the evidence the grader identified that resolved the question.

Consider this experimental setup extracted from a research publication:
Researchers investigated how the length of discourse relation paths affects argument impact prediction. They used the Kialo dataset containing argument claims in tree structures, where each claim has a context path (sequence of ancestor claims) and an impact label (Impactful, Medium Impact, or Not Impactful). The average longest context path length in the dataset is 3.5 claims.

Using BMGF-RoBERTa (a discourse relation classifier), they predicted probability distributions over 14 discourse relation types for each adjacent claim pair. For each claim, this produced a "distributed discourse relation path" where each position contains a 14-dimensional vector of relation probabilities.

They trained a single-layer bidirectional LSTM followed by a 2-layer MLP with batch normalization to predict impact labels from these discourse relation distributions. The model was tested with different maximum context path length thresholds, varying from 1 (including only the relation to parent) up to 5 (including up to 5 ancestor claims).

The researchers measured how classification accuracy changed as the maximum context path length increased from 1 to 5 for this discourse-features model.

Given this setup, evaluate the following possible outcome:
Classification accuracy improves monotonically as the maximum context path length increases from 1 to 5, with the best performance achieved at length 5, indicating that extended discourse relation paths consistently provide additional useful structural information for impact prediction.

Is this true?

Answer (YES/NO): NO